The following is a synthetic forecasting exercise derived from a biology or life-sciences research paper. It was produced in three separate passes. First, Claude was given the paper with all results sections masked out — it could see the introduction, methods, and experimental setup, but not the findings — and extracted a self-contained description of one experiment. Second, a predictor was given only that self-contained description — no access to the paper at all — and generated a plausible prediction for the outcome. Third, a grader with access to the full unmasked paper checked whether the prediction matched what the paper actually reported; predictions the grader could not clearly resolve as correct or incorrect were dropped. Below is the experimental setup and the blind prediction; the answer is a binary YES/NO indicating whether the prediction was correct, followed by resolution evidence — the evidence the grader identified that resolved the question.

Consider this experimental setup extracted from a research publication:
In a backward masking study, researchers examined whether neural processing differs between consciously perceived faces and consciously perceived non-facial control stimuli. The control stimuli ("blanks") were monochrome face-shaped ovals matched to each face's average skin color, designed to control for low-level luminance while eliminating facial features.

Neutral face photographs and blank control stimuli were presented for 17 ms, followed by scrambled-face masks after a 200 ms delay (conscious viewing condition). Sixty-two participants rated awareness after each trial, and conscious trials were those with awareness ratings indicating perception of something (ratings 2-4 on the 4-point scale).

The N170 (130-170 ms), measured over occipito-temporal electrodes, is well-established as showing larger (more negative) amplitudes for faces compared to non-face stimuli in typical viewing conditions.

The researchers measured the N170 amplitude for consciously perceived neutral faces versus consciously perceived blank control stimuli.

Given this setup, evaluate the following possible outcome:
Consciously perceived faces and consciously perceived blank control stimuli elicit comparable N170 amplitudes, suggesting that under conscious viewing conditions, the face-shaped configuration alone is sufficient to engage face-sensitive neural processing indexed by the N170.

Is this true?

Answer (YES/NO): NO